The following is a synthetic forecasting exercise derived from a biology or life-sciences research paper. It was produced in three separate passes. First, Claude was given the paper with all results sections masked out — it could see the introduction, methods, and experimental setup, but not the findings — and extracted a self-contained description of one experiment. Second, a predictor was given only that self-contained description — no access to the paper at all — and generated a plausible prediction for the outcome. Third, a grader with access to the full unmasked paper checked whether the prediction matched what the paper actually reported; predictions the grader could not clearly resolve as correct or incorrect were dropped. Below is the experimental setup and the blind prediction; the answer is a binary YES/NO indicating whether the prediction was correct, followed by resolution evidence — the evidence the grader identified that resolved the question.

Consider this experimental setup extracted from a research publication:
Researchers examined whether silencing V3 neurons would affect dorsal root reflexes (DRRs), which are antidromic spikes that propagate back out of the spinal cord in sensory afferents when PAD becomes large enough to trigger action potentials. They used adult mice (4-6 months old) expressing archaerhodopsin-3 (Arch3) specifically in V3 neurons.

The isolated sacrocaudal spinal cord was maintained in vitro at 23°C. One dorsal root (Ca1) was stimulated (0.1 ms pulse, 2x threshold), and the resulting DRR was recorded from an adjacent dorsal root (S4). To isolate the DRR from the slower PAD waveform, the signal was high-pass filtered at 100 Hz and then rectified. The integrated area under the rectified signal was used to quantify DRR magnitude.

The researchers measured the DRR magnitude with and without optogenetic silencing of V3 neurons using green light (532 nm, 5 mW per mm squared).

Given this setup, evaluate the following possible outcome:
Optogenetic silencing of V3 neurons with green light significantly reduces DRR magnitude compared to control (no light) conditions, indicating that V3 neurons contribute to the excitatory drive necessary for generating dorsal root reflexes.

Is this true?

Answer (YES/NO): YES